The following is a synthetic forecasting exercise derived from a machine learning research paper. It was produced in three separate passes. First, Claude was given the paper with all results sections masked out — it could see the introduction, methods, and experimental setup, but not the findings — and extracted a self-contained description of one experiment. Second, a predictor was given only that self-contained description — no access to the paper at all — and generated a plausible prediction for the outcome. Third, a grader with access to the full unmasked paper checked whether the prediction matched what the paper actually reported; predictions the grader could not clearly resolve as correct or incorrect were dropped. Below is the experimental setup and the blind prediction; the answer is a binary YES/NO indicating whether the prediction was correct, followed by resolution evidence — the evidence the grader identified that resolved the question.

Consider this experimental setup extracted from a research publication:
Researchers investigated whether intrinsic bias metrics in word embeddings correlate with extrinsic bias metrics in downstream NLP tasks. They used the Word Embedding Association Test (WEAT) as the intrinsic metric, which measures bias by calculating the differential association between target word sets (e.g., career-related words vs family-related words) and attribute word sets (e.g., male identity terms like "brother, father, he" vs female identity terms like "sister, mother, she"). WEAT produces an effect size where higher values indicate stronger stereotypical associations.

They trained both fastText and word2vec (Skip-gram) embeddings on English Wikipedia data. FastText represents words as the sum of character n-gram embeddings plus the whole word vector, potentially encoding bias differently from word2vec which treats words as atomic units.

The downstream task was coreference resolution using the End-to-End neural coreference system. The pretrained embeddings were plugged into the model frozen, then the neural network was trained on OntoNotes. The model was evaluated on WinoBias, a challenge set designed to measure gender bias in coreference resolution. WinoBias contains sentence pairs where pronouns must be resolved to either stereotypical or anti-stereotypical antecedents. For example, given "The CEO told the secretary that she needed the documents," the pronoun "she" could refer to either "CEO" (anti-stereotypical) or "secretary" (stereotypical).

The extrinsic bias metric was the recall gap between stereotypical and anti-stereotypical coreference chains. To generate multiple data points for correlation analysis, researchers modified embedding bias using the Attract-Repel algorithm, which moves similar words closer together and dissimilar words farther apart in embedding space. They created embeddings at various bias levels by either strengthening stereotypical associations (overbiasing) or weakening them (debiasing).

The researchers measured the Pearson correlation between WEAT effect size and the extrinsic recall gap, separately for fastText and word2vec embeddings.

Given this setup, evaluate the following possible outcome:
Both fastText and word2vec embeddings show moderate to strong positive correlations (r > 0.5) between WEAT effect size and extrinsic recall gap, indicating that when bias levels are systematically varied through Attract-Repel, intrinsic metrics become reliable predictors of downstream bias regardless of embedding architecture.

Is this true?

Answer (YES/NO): NO